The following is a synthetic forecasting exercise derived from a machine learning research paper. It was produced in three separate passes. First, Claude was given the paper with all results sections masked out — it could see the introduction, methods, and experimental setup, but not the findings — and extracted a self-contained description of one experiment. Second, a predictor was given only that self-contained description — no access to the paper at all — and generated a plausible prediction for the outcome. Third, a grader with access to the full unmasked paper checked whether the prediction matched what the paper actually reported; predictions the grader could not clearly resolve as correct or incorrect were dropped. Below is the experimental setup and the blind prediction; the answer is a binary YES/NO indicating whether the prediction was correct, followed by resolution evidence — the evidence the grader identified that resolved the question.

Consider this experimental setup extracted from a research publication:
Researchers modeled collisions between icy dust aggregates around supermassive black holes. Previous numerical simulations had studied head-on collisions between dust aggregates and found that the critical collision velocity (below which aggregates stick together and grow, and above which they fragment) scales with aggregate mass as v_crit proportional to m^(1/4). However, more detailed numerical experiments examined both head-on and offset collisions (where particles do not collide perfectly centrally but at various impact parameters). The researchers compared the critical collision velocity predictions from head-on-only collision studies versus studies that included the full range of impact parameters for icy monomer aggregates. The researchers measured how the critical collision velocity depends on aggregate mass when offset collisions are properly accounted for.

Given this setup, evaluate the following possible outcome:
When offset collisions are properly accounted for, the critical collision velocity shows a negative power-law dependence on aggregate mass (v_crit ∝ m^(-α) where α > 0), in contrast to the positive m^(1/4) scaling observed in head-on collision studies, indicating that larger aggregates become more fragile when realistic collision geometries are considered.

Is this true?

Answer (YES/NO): NO